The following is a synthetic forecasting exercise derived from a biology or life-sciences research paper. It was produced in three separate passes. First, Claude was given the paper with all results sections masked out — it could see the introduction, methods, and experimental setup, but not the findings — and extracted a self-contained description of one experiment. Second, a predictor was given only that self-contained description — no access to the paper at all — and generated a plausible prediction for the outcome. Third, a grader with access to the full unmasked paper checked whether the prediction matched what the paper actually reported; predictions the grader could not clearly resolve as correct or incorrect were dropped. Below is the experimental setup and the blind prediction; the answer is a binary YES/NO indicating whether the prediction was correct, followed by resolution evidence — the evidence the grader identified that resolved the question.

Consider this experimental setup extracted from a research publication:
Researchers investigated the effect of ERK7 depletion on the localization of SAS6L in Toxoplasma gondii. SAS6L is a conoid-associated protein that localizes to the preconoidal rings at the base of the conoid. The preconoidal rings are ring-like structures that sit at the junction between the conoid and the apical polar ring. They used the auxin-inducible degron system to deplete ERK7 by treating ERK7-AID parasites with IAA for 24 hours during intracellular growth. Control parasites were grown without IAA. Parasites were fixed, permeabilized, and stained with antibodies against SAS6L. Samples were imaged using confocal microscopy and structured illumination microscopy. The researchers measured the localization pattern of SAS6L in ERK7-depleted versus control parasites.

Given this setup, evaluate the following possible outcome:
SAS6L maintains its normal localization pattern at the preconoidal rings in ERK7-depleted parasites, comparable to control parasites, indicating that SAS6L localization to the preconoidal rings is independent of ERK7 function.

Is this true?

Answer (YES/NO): NO